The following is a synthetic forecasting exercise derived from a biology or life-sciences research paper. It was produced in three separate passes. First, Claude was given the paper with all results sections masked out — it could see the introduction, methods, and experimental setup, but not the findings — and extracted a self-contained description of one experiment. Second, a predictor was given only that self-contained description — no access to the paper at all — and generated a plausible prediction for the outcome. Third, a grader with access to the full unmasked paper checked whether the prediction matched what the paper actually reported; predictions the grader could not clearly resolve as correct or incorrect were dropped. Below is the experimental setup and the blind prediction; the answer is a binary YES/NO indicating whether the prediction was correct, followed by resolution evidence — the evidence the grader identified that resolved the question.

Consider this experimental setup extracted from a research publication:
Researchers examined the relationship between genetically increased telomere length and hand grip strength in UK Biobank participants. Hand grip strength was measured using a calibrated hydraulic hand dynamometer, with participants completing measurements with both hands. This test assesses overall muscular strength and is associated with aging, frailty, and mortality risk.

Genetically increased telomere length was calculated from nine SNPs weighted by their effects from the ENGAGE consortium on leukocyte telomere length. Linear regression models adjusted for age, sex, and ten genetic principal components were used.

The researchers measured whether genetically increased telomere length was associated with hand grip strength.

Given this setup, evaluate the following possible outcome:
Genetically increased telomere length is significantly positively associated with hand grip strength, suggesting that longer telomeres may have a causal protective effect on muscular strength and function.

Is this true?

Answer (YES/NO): NO